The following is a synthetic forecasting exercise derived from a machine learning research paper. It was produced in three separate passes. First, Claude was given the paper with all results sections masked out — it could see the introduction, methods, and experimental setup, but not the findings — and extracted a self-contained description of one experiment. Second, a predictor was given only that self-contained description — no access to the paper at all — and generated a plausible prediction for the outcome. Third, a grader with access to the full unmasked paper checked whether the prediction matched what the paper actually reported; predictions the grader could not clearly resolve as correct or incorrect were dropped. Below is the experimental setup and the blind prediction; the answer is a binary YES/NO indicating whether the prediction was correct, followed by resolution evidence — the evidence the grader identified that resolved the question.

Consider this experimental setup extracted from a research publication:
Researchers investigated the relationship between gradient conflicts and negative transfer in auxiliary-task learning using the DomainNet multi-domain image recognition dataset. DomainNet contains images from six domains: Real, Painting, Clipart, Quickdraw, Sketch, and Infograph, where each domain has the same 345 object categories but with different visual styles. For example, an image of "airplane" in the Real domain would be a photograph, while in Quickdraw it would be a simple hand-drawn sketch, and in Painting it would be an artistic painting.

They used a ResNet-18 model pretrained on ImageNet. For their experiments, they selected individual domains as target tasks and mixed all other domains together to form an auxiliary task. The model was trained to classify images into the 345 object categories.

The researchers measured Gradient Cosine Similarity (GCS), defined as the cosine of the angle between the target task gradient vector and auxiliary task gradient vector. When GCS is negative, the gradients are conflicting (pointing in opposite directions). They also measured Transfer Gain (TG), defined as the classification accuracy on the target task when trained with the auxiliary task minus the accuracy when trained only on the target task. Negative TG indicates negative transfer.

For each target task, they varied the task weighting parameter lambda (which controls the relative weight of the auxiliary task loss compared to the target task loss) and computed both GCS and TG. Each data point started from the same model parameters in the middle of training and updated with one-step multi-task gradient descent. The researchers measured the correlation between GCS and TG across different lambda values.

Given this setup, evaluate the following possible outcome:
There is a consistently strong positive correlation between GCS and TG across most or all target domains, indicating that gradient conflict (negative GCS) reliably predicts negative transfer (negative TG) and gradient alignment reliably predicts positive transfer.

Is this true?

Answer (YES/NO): NO